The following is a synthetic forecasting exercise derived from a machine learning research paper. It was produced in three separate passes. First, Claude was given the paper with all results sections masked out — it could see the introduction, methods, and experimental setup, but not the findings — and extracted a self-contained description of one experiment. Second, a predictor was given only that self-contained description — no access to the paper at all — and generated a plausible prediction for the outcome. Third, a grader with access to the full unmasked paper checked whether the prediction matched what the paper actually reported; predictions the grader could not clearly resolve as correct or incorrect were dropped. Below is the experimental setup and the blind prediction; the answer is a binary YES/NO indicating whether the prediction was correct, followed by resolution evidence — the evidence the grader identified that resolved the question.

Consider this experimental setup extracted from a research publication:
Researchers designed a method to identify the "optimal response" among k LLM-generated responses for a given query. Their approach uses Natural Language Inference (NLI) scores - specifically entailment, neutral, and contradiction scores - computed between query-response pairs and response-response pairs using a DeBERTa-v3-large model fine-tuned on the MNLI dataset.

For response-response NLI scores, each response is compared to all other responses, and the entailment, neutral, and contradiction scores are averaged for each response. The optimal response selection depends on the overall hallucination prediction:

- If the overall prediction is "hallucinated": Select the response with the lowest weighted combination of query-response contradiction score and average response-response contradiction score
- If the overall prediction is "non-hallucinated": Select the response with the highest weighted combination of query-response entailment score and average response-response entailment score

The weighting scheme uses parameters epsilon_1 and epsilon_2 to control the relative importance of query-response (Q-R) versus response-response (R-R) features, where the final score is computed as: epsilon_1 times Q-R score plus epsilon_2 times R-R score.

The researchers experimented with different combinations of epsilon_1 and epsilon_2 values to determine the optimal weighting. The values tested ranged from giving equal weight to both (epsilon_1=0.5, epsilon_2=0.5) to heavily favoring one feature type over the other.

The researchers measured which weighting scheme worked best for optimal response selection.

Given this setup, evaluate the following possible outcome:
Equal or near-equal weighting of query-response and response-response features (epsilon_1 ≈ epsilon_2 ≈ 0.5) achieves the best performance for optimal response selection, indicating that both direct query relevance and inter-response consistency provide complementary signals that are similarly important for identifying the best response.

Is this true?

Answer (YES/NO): NO